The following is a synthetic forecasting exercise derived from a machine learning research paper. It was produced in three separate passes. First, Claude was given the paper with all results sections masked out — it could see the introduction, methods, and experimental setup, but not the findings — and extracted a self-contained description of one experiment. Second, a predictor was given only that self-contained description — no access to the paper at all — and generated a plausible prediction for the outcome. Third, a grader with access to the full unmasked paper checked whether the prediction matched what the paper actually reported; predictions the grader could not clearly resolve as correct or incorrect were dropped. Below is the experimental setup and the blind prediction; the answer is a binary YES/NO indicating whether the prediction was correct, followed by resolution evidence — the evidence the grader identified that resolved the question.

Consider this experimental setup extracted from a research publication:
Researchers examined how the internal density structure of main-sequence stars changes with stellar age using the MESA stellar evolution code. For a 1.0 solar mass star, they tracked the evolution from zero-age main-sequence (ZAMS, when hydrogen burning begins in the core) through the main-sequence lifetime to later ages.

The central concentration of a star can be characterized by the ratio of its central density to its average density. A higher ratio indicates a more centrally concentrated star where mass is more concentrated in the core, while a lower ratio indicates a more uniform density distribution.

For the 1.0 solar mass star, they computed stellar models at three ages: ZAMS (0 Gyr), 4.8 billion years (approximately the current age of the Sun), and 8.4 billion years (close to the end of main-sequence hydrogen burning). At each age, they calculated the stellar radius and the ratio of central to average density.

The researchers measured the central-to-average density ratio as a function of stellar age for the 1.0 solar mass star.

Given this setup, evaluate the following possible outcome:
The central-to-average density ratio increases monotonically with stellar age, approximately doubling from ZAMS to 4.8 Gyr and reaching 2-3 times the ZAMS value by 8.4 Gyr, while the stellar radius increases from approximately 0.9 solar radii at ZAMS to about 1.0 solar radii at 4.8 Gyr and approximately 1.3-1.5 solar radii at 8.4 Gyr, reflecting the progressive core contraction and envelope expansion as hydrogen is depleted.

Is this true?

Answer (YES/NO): NO